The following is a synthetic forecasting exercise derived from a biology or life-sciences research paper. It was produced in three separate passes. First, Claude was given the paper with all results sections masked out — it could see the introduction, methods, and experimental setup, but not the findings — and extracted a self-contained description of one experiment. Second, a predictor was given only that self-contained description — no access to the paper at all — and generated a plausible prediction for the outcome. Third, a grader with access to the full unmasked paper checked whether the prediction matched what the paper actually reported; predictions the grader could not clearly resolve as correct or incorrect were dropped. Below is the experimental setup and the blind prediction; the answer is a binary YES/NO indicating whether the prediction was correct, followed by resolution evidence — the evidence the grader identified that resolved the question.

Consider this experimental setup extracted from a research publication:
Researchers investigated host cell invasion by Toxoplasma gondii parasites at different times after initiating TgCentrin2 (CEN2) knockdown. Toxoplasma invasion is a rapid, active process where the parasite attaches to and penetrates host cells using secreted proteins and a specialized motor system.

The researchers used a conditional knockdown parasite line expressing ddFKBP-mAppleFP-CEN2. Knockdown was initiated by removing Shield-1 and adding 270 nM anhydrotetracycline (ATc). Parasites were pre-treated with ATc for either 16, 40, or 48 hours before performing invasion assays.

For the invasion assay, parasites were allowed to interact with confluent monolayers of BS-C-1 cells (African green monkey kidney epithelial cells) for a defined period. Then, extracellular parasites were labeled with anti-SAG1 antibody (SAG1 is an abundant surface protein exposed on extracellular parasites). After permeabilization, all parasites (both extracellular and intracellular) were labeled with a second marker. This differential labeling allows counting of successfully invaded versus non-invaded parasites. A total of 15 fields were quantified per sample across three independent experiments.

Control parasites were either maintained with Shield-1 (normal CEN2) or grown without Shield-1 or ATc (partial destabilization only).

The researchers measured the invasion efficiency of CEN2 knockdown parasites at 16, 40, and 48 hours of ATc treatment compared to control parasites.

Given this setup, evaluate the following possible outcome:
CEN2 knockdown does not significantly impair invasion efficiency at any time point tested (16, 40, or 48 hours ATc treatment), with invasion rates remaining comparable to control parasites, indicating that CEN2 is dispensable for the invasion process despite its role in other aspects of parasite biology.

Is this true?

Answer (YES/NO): NO